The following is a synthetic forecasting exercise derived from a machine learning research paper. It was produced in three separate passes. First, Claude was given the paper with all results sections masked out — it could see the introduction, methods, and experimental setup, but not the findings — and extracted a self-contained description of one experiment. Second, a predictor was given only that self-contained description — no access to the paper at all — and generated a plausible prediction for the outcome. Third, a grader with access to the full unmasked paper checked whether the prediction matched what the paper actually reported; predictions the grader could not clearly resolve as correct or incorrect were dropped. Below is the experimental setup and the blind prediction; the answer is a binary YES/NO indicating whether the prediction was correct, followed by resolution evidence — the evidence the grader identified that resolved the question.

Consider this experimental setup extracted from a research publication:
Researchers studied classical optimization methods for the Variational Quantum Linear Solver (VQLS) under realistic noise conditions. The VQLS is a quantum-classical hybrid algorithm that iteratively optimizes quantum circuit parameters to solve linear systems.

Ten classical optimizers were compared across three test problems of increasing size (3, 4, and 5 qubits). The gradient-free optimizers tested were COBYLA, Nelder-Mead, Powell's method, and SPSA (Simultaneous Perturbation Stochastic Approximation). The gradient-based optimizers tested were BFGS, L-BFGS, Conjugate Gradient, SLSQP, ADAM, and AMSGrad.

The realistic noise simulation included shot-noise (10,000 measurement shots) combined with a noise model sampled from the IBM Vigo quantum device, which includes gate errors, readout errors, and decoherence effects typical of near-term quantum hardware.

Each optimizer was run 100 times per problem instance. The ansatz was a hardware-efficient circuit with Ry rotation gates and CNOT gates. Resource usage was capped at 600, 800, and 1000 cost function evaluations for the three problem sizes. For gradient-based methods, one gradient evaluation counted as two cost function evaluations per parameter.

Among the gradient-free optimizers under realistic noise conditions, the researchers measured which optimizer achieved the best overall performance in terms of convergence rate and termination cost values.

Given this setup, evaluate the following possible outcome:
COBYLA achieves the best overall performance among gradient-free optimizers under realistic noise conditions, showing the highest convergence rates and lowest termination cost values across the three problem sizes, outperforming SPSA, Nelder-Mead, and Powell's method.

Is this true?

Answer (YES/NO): NO